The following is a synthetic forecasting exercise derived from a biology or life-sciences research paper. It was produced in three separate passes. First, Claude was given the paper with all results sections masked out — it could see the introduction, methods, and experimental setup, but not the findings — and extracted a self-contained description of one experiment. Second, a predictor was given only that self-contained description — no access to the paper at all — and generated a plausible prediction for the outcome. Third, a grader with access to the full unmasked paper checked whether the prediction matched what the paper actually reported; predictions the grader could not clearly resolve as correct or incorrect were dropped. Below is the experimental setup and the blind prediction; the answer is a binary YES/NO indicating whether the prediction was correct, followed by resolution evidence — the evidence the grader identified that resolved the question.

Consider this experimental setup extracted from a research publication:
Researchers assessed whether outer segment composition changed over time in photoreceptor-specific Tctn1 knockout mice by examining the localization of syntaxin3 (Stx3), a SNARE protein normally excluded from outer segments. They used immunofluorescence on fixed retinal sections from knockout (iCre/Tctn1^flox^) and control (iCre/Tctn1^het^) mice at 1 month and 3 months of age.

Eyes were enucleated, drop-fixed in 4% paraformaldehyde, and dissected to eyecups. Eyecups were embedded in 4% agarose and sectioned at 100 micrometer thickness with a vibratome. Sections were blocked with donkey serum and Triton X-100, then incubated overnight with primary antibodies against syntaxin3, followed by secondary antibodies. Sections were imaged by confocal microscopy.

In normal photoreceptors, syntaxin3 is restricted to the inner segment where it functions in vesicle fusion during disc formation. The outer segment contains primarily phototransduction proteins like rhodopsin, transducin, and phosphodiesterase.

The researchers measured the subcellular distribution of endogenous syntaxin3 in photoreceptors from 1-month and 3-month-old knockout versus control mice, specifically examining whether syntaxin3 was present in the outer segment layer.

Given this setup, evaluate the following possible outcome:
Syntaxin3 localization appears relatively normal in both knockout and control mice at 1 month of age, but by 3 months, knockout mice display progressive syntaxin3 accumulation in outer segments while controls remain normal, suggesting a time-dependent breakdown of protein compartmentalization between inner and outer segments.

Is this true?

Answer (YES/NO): NO